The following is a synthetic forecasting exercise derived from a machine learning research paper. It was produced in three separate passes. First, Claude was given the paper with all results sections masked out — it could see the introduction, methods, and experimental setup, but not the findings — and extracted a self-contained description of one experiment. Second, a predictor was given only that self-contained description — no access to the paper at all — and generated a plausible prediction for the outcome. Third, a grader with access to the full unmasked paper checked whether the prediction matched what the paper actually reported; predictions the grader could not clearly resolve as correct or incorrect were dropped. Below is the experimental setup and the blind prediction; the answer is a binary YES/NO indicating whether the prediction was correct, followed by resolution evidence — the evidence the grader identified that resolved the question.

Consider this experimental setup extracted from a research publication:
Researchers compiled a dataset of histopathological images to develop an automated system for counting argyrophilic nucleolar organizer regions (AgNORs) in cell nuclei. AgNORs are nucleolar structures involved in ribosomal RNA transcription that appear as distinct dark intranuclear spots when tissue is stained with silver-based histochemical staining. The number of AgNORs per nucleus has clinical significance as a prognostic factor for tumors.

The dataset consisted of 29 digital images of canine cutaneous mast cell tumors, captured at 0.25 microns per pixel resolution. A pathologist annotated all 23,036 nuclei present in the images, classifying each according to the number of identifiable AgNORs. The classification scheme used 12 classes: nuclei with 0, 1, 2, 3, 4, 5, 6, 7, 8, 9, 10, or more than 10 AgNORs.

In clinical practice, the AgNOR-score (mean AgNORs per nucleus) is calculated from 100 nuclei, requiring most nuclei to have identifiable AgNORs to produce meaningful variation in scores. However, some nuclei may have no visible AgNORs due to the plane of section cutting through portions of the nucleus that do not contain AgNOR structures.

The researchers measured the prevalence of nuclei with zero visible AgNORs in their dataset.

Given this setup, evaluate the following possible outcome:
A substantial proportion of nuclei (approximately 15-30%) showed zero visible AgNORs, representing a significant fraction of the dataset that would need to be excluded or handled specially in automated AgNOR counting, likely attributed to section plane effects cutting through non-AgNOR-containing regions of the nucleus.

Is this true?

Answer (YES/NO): YES